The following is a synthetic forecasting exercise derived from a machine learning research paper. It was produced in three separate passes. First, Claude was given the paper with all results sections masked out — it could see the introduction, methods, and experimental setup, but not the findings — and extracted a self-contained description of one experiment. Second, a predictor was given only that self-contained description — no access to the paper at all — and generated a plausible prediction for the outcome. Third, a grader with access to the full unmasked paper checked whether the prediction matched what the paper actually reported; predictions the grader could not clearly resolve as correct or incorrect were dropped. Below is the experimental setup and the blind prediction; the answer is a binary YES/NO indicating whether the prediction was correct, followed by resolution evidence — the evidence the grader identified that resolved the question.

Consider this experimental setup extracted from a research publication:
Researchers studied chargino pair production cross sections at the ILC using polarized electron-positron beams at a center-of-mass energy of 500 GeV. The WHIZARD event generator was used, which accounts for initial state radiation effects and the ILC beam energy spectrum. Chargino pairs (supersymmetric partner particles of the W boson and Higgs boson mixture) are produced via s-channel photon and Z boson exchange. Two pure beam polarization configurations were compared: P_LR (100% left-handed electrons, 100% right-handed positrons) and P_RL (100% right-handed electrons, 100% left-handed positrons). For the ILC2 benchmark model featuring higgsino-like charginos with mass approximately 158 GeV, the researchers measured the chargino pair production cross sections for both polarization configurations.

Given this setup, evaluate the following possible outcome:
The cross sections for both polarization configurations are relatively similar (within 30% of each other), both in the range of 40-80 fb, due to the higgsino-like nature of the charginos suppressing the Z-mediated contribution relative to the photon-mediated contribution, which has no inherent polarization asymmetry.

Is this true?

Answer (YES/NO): NO